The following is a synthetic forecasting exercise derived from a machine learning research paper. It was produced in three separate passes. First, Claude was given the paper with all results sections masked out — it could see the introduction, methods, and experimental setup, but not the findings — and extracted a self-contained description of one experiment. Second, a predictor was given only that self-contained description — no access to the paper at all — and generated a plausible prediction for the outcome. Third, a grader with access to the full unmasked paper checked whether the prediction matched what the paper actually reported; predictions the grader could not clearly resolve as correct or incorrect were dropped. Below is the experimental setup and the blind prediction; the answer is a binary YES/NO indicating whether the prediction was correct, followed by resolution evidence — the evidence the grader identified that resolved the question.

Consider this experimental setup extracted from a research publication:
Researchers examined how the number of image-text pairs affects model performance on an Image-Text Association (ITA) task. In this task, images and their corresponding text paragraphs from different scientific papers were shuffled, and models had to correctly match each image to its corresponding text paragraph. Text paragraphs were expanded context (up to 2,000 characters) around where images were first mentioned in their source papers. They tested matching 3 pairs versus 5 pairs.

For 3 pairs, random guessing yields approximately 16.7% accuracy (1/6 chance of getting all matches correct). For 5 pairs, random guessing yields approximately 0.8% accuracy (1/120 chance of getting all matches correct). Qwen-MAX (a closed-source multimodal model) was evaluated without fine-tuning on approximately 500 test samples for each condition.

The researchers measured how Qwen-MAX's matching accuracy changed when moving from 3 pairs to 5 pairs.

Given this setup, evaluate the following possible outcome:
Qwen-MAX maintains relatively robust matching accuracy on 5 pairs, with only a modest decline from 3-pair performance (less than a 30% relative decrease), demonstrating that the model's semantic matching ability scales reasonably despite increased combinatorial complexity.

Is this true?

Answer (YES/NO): NO